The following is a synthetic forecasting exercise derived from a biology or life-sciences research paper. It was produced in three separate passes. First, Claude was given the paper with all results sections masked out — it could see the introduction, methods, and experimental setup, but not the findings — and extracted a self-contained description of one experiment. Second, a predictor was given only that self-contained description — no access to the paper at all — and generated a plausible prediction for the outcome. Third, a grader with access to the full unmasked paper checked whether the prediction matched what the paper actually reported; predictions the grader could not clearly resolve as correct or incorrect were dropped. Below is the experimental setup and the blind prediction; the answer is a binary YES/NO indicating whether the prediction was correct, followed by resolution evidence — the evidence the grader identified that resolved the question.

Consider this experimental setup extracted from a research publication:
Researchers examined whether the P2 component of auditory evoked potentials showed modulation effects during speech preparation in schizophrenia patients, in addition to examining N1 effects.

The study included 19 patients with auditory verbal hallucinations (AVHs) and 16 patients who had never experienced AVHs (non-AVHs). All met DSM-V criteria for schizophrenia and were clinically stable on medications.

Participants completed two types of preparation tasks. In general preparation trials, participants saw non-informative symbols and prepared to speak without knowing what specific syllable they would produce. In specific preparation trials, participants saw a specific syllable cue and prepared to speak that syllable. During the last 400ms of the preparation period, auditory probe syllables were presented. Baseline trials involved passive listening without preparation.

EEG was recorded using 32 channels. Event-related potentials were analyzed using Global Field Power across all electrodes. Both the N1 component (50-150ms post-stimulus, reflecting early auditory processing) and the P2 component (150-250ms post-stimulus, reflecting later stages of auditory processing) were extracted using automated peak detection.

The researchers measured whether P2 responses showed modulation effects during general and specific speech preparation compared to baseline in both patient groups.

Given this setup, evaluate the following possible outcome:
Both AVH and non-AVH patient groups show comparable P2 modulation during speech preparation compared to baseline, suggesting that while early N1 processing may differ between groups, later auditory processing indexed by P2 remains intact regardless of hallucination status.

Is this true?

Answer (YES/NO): NO